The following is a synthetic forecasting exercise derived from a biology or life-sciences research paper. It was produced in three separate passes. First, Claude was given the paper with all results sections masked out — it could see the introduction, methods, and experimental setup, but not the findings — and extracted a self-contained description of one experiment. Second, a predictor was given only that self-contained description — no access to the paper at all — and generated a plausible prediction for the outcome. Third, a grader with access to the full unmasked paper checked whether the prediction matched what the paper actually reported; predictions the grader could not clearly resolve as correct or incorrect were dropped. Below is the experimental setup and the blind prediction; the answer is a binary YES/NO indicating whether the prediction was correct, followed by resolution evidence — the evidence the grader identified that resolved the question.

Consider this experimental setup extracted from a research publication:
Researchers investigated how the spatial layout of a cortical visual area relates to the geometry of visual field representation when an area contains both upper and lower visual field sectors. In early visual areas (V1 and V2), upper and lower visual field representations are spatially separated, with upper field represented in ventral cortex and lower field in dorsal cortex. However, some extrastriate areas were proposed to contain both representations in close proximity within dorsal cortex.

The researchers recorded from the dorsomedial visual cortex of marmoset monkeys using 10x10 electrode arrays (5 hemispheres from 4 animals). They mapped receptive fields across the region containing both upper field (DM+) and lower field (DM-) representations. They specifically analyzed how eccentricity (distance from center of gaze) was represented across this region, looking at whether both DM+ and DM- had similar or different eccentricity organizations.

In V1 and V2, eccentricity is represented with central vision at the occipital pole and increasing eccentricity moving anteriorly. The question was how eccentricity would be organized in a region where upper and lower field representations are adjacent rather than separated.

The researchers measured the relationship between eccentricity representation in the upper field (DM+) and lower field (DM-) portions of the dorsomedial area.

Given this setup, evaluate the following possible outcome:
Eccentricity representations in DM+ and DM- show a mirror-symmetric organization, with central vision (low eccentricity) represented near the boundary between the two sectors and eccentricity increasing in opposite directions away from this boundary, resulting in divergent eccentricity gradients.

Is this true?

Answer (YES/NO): NO